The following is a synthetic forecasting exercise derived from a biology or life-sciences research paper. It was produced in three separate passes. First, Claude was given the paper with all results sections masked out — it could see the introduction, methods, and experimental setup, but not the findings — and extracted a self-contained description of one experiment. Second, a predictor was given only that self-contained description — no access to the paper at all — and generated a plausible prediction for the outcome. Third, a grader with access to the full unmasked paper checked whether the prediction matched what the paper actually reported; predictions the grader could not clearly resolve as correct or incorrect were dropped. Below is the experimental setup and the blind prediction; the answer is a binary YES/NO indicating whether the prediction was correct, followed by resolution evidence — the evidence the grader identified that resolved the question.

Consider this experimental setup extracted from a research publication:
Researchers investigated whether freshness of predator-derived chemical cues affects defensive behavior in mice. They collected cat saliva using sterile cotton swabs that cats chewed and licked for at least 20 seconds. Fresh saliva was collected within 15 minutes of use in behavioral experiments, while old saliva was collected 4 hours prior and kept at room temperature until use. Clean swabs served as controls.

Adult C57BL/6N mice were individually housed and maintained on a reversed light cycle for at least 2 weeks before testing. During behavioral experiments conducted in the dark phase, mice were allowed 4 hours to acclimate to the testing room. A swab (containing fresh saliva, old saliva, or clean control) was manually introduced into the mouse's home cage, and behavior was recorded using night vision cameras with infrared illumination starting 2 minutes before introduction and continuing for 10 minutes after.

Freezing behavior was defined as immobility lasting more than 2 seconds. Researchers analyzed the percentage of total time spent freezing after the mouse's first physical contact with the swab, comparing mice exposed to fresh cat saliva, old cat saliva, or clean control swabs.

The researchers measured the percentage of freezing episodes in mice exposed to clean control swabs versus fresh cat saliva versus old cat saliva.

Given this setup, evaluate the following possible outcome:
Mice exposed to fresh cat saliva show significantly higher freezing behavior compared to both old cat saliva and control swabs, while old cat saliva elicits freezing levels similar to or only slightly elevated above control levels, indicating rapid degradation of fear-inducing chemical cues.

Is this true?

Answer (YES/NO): NO